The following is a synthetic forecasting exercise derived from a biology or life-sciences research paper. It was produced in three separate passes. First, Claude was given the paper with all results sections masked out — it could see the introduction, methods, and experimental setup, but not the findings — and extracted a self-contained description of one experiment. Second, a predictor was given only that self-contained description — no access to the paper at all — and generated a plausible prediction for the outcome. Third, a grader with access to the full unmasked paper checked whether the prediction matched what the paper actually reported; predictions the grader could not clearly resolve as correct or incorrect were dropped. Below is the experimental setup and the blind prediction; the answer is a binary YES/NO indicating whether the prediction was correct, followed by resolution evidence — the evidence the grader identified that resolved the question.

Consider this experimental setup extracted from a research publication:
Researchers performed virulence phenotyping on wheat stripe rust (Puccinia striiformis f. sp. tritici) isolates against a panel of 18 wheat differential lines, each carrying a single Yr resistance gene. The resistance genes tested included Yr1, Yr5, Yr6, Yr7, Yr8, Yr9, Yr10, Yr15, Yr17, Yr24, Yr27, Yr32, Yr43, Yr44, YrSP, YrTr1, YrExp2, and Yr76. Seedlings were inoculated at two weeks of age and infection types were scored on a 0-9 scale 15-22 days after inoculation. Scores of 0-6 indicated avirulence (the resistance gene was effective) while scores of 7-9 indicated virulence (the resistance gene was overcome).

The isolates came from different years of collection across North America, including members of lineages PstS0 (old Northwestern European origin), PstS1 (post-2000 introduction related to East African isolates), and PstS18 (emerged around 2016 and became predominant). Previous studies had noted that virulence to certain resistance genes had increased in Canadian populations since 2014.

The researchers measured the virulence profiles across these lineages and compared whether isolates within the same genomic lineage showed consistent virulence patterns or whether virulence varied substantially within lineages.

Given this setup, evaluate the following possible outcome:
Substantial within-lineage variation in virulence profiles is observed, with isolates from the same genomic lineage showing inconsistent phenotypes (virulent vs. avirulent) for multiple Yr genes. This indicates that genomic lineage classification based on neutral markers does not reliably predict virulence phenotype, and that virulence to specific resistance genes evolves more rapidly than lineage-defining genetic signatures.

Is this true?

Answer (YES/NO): YES